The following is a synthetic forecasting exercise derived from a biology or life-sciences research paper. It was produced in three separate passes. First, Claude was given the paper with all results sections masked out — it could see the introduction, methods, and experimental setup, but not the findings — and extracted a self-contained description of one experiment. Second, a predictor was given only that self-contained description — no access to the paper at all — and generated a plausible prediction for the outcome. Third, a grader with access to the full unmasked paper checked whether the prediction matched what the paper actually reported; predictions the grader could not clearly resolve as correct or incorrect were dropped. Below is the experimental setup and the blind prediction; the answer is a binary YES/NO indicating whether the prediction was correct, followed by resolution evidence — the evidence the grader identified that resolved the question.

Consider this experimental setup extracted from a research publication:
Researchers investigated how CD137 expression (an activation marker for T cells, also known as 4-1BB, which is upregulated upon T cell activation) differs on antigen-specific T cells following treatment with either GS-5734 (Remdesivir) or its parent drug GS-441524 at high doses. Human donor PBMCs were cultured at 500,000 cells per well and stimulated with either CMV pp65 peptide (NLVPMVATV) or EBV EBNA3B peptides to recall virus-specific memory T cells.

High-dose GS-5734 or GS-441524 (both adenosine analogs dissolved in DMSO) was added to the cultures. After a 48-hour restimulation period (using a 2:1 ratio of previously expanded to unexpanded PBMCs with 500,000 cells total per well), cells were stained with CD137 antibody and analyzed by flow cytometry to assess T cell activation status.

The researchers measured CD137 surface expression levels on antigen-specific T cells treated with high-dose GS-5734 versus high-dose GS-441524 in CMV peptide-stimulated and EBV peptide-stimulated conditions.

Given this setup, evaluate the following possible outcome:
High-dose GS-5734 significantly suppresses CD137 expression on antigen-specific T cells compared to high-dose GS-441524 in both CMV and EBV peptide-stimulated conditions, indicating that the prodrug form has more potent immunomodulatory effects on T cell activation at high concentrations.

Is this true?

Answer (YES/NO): NO